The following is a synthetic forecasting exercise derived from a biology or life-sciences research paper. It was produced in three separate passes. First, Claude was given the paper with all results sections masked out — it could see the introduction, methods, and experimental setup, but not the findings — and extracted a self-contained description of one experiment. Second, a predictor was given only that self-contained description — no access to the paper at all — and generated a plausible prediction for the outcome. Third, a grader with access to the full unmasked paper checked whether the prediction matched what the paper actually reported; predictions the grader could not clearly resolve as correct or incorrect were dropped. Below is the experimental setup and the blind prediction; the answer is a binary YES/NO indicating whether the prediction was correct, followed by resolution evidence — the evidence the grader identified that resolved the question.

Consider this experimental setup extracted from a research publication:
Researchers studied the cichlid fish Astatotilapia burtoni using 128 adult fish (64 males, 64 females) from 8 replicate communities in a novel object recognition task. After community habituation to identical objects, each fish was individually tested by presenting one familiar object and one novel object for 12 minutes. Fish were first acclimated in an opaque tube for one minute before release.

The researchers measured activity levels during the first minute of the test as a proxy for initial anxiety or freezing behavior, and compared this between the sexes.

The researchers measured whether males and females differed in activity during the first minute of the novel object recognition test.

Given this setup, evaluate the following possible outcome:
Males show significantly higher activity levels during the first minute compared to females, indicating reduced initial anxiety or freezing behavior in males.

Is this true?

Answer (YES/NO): NO